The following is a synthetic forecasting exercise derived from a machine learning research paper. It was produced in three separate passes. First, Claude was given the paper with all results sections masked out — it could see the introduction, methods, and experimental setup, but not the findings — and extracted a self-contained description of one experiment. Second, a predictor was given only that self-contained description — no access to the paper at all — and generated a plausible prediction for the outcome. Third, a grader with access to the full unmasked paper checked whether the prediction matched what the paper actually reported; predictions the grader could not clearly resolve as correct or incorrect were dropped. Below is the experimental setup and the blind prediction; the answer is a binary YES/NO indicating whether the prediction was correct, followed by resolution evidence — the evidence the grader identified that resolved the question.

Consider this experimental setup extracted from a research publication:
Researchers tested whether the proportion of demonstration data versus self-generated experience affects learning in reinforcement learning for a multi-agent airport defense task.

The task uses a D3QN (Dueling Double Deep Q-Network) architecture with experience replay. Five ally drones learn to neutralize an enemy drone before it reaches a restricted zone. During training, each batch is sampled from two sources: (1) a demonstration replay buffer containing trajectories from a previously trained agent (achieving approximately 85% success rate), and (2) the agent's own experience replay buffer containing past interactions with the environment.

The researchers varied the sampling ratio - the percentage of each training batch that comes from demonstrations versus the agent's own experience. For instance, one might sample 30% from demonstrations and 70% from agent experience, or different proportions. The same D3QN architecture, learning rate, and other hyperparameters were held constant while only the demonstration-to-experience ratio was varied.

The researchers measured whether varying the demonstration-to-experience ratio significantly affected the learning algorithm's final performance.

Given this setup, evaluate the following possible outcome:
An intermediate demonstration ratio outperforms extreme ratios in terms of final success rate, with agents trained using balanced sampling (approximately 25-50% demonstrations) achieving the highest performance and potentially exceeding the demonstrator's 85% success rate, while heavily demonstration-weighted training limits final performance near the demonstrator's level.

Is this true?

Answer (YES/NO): NO